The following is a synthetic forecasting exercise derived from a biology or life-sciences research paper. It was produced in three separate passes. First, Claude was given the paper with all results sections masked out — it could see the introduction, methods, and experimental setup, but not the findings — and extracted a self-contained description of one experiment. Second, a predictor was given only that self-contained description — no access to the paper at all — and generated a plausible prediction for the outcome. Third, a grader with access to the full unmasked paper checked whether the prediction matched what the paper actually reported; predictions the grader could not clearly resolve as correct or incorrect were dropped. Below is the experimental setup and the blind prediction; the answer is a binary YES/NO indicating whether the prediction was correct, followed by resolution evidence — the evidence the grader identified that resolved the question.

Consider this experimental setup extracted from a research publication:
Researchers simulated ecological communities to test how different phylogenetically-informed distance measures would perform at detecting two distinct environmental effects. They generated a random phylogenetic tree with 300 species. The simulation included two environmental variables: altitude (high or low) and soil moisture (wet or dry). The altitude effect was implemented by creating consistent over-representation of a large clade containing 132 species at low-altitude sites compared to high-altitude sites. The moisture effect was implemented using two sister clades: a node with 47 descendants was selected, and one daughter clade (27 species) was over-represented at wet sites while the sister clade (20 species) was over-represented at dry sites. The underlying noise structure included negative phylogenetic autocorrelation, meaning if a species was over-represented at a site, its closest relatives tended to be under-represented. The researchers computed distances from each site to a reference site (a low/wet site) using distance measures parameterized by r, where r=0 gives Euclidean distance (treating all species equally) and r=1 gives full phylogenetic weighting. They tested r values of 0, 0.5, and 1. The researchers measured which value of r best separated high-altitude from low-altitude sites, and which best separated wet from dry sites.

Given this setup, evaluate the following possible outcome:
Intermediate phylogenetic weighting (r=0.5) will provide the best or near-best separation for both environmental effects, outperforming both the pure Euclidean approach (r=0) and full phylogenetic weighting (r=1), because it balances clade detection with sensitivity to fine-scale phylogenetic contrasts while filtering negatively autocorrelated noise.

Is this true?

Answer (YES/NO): NO